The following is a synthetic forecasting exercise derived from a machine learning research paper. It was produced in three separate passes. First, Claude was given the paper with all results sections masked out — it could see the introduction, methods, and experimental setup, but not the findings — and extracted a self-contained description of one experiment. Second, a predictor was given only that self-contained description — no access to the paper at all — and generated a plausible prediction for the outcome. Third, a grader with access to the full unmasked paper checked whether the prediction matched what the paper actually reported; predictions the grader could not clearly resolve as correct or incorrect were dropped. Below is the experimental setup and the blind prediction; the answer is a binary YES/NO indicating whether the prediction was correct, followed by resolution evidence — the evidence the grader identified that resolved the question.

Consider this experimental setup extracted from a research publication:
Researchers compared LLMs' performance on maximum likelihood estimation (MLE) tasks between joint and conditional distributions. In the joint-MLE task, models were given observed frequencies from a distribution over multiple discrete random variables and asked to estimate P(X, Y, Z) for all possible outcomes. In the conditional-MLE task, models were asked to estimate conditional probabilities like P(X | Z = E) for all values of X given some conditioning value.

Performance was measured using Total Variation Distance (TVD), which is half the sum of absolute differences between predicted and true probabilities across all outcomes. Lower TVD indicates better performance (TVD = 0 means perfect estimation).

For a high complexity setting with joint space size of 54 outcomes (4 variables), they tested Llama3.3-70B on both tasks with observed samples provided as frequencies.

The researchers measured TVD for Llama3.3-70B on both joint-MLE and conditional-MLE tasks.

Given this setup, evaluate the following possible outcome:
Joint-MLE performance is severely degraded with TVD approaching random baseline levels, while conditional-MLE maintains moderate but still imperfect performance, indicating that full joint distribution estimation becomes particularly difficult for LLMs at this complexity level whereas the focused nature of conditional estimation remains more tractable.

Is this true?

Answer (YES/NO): NO